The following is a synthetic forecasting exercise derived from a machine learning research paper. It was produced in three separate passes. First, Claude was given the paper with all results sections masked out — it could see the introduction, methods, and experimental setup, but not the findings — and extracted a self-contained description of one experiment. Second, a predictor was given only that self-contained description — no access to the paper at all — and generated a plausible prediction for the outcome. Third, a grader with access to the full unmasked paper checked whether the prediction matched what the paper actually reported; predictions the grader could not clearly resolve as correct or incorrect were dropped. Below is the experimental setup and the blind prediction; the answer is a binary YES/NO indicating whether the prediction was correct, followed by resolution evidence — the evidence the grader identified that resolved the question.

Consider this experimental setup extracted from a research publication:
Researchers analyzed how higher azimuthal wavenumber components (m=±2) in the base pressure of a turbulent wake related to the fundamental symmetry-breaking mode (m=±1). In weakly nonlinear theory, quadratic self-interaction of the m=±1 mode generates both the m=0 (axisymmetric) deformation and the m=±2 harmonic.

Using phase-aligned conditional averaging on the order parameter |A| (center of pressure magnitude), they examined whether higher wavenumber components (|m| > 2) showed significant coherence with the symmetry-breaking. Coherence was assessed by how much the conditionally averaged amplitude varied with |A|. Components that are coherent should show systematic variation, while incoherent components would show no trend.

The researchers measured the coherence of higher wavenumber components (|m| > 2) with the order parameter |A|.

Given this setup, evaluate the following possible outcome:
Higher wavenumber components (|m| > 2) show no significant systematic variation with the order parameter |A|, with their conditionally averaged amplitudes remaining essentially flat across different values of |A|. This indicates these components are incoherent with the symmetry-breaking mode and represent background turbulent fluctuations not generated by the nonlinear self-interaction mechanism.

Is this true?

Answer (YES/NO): NO